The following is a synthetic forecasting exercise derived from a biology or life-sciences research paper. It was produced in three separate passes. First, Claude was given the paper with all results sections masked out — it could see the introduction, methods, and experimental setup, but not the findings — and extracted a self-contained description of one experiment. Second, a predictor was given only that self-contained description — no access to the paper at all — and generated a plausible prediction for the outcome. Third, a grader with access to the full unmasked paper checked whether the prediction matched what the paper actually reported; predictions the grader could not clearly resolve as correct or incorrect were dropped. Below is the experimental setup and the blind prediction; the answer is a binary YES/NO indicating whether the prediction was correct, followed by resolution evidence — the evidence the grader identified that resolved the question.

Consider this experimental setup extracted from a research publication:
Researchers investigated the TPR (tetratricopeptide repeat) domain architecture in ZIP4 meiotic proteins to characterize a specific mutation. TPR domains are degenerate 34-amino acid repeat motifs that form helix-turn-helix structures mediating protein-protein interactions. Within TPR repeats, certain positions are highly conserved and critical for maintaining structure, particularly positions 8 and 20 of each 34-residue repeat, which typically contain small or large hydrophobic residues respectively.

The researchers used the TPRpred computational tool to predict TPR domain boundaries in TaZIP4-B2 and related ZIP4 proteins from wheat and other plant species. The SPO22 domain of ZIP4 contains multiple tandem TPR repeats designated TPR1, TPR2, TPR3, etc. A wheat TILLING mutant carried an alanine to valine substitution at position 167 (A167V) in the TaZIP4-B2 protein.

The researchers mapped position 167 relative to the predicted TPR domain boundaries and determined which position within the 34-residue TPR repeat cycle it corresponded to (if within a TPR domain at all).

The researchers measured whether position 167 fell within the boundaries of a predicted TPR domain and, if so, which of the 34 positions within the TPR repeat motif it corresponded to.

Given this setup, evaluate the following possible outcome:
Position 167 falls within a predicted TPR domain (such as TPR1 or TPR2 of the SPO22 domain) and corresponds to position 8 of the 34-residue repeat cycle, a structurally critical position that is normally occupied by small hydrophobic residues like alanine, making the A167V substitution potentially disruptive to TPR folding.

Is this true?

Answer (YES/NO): NO